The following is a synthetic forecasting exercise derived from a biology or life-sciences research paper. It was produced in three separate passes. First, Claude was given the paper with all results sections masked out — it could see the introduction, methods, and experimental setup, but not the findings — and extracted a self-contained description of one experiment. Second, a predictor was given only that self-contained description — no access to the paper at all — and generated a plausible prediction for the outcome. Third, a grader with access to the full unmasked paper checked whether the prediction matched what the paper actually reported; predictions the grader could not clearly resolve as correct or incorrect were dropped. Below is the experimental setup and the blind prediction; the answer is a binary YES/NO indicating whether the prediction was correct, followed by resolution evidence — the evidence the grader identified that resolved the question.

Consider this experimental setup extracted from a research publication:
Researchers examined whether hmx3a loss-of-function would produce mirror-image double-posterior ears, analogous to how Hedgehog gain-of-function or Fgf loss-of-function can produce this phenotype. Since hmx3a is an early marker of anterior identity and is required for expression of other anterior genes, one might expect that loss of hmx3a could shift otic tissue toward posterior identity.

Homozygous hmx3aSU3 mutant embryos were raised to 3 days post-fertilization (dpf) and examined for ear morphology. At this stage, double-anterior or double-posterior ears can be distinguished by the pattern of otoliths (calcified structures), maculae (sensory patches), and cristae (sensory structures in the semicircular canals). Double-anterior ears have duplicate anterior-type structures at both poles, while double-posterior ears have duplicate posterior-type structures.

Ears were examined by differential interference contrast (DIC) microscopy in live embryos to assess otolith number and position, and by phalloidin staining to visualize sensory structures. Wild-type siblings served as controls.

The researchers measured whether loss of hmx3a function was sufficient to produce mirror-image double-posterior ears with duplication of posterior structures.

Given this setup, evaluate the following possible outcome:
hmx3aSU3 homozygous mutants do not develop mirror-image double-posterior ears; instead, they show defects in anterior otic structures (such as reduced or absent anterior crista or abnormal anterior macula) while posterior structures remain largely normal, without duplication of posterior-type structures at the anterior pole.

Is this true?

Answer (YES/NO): NO